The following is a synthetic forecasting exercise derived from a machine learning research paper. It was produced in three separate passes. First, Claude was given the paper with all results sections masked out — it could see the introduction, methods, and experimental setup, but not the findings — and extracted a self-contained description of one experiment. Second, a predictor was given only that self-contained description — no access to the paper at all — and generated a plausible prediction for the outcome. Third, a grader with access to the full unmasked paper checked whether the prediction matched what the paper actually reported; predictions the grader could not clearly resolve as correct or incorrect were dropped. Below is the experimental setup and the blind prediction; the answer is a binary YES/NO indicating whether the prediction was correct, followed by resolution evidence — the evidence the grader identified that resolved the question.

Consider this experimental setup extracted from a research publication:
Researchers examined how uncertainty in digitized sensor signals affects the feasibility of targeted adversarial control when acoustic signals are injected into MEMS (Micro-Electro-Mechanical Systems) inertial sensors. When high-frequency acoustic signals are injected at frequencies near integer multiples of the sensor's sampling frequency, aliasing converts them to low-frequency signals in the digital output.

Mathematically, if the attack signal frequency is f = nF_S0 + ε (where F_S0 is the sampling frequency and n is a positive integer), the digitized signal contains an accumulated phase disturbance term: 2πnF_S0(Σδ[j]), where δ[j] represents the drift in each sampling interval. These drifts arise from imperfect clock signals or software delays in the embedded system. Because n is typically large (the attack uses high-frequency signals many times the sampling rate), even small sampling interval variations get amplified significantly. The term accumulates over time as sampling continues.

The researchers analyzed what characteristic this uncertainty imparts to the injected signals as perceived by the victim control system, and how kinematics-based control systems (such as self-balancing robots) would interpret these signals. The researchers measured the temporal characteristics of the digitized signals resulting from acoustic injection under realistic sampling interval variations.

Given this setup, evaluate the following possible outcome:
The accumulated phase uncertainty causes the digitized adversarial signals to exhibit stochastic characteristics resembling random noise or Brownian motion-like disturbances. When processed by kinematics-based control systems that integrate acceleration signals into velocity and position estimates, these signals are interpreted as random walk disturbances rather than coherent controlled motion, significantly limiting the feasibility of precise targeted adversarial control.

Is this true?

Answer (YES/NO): NO